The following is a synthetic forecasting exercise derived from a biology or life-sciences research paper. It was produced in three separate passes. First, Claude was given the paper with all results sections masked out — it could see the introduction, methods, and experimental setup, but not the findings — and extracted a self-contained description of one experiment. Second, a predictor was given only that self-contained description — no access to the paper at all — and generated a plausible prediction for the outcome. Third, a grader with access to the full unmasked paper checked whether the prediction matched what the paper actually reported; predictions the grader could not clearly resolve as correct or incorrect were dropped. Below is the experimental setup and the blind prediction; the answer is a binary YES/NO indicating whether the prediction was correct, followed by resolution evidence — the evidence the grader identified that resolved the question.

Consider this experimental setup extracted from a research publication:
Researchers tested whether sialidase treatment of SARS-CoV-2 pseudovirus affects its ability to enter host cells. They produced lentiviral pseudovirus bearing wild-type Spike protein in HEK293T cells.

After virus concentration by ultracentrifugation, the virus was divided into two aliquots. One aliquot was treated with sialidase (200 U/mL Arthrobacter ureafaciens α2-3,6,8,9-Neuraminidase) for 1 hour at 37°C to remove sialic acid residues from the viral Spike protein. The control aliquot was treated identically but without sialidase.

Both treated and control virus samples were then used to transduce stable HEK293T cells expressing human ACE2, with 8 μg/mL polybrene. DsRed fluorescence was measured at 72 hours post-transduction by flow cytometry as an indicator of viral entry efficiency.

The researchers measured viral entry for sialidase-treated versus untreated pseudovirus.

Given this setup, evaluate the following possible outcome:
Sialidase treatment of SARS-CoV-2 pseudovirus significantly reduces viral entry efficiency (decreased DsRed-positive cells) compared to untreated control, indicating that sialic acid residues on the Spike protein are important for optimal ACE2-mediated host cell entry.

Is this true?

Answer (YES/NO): NO